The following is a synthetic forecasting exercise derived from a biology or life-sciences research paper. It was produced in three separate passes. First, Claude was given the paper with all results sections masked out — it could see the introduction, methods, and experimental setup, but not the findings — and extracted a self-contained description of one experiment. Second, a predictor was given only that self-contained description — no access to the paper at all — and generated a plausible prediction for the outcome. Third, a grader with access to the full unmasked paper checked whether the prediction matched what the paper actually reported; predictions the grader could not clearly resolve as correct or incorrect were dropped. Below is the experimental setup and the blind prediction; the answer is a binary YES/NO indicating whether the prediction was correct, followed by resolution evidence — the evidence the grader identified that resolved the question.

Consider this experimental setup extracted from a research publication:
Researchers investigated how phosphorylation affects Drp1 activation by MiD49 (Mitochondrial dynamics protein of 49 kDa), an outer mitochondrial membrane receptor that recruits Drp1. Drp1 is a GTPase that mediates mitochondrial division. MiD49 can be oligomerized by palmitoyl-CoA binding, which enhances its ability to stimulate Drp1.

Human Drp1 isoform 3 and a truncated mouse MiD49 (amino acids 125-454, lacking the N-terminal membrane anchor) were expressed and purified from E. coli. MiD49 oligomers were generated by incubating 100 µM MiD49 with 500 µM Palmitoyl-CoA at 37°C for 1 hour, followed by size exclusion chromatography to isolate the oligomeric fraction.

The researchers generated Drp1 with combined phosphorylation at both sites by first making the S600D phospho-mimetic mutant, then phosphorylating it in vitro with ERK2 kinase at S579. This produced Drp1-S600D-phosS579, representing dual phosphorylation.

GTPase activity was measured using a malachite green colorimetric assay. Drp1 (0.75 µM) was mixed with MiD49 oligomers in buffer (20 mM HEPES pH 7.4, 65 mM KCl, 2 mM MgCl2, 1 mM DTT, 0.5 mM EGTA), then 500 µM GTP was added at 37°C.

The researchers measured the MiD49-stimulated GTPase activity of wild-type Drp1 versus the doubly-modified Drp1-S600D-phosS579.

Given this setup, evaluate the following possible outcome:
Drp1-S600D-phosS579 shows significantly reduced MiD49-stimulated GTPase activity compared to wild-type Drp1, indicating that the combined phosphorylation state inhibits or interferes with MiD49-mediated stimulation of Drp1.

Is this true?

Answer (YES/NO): YES